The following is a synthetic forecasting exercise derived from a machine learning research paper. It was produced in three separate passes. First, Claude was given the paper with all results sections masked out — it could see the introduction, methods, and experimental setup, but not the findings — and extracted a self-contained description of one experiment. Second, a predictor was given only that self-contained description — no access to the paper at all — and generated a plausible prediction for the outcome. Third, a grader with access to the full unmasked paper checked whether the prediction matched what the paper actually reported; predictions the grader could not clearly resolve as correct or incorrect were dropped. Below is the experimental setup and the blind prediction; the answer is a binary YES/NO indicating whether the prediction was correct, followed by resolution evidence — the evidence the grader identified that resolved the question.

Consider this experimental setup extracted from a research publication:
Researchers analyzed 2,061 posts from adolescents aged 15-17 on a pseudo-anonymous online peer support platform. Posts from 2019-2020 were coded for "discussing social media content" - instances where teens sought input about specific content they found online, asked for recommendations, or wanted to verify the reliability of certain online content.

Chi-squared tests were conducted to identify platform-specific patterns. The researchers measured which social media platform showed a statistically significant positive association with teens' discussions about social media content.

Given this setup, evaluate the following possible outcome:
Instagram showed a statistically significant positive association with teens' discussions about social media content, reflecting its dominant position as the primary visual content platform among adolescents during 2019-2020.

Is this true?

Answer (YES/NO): NO